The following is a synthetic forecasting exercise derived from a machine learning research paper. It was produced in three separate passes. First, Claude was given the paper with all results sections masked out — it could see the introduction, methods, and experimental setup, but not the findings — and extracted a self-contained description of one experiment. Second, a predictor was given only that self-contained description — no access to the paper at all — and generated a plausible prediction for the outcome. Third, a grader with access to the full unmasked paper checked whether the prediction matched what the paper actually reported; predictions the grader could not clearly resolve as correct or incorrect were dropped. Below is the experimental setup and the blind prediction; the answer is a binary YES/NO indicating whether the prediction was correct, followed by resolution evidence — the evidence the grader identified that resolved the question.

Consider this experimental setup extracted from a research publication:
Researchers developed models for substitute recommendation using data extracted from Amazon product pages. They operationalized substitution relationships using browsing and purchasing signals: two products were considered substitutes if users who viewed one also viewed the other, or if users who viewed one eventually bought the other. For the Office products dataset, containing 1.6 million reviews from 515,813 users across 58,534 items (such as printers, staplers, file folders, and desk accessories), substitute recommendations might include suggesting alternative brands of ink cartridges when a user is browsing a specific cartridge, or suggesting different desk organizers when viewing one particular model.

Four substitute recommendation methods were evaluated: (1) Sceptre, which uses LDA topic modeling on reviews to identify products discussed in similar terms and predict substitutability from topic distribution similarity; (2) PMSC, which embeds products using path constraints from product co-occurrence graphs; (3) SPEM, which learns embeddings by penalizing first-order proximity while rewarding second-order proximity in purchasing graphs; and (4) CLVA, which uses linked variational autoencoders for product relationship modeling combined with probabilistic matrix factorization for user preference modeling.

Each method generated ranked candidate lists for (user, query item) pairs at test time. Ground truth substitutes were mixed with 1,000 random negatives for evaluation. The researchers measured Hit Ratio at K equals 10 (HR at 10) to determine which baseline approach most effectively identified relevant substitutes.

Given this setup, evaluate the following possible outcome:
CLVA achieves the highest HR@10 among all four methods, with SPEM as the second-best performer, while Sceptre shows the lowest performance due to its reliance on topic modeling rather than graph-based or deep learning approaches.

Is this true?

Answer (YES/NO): NO